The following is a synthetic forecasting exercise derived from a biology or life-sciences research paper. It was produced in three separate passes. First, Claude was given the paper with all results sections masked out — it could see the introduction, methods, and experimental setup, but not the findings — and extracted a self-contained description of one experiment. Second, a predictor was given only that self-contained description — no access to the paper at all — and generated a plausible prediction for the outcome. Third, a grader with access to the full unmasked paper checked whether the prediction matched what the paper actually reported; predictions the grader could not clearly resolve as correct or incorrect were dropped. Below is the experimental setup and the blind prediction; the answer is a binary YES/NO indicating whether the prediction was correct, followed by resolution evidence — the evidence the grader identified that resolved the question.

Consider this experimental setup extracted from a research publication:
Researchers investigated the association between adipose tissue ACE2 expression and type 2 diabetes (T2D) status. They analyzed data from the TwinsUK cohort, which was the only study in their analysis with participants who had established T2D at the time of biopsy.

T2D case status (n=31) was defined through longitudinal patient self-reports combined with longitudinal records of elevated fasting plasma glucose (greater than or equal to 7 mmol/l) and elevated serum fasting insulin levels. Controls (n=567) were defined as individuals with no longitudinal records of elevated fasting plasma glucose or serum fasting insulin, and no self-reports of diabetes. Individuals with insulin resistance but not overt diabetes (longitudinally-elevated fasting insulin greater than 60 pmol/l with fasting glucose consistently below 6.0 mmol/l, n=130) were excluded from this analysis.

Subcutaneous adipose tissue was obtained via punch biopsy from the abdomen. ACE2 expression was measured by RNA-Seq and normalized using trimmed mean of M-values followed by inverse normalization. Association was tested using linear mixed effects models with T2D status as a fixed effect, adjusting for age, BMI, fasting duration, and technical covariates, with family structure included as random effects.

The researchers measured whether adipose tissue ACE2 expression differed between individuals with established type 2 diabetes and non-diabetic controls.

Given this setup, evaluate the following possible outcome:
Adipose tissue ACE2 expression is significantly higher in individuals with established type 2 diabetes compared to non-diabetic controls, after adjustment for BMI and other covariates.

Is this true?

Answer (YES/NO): NO